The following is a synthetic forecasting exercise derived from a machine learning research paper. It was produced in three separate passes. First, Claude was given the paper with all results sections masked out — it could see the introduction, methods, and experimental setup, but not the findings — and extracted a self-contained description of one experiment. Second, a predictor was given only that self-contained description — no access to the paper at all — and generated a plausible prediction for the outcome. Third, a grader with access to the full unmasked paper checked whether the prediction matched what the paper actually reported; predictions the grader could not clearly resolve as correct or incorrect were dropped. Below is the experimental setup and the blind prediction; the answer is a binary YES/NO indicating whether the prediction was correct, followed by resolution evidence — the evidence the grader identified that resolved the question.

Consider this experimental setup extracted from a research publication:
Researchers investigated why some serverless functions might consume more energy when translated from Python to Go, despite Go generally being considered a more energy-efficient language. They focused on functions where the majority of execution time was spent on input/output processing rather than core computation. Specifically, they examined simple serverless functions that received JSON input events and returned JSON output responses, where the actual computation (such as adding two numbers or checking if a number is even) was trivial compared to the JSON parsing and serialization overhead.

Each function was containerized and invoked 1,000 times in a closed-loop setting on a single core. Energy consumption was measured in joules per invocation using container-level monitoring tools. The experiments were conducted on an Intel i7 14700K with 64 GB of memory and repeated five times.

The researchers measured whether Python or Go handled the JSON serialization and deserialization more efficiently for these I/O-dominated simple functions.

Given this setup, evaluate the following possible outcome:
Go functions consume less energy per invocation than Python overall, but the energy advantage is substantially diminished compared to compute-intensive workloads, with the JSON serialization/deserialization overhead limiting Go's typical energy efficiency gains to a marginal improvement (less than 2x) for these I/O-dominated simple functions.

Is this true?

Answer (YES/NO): NO